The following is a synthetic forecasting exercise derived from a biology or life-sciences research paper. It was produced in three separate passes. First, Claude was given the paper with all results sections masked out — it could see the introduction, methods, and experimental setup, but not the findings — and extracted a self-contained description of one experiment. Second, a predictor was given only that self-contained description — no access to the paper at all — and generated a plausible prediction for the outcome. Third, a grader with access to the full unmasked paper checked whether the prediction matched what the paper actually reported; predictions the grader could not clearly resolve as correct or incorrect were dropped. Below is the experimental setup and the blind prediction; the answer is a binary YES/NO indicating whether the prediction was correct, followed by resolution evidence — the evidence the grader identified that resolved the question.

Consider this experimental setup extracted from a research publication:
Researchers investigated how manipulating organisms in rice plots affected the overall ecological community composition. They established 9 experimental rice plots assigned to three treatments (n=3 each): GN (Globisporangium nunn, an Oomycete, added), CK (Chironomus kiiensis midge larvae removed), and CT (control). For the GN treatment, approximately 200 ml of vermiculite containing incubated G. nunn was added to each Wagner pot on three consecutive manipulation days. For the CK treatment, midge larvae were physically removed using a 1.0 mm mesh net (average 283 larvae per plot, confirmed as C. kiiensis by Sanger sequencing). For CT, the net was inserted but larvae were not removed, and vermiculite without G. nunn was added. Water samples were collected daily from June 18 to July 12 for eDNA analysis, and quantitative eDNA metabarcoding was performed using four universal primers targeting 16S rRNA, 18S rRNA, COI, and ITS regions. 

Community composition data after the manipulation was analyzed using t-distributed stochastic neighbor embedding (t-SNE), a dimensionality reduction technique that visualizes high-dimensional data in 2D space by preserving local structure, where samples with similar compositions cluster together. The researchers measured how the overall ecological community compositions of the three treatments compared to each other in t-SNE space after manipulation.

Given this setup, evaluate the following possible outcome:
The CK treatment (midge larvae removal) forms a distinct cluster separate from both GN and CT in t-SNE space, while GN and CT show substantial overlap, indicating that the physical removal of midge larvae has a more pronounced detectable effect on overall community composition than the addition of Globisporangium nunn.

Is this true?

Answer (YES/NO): NO